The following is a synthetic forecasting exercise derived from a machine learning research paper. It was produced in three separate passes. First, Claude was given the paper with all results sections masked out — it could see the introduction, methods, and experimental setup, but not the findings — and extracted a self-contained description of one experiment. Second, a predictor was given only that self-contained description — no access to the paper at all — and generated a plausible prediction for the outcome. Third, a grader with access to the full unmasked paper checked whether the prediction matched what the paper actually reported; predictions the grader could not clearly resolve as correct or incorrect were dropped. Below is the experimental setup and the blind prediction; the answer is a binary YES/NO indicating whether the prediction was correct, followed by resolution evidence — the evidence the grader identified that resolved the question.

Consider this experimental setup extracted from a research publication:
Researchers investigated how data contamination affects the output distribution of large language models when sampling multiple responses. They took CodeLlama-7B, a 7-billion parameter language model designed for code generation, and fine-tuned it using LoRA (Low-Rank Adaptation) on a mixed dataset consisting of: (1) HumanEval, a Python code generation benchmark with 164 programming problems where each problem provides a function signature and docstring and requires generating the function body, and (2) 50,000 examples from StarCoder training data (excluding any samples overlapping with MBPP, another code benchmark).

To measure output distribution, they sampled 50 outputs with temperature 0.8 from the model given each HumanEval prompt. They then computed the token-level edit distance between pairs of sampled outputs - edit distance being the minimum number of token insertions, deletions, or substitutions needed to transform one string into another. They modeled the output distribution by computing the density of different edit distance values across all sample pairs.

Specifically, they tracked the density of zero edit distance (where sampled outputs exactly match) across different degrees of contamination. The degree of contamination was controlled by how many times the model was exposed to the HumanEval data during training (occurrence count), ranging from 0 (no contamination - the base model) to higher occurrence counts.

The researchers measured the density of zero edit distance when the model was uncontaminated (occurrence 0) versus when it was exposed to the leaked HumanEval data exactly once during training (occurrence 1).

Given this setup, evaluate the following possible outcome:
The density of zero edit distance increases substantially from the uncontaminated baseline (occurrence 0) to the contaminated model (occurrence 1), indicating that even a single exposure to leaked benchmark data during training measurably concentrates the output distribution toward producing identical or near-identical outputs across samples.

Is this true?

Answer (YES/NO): YES